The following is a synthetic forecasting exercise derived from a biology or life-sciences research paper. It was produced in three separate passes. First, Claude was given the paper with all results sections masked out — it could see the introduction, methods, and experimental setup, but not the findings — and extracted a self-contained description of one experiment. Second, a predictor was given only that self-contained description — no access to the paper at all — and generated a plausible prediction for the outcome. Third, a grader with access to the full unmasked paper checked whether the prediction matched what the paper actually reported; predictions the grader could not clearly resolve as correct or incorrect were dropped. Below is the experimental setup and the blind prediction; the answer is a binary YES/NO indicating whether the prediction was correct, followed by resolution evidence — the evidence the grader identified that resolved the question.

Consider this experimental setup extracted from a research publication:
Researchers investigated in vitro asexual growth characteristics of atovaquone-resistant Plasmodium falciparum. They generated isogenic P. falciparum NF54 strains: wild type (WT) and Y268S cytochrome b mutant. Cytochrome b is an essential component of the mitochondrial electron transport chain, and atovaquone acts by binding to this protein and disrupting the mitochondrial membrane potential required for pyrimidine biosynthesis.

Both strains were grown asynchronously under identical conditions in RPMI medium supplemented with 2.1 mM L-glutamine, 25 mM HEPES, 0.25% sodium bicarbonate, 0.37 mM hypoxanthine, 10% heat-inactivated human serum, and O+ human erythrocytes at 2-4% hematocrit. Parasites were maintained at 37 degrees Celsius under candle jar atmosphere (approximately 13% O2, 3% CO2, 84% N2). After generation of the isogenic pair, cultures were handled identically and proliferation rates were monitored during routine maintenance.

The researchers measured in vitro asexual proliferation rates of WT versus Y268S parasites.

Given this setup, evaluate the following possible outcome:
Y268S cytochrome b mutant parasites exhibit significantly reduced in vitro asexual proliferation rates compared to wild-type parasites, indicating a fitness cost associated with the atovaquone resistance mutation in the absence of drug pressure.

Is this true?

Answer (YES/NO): YES